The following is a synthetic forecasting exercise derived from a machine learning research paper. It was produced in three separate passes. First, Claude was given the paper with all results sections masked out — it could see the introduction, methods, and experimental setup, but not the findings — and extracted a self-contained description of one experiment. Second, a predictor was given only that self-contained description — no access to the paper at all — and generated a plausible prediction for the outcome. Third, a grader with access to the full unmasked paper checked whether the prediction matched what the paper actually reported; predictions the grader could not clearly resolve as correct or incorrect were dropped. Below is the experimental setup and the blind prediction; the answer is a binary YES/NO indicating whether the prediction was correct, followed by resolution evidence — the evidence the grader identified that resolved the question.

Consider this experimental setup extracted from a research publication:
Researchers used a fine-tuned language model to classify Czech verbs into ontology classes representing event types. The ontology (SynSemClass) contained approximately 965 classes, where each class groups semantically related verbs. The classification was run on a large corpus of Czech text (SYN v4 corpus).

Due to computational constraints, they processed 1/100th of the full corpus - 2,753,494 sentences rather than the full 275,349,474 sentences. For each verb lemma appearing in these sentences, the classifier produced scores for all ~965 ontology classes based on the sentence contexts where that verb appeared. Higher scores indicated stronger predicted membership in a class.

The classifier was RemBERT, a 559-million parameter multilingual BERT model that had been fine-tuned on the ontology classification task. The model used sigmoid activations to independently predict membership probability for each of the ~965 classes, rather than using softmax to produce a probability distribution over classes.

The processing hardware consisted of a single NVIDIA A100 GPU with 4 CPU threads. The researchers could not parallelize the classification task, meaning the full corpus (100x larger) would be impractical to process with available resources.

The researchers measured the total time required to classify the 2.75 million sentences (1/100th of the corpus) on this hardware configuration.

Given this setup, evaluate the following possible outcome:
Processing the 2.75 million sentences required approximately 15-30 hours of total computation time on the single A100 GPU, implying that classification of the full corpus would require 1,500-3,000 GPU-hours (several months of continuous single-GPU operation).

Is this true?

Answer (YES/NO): YES